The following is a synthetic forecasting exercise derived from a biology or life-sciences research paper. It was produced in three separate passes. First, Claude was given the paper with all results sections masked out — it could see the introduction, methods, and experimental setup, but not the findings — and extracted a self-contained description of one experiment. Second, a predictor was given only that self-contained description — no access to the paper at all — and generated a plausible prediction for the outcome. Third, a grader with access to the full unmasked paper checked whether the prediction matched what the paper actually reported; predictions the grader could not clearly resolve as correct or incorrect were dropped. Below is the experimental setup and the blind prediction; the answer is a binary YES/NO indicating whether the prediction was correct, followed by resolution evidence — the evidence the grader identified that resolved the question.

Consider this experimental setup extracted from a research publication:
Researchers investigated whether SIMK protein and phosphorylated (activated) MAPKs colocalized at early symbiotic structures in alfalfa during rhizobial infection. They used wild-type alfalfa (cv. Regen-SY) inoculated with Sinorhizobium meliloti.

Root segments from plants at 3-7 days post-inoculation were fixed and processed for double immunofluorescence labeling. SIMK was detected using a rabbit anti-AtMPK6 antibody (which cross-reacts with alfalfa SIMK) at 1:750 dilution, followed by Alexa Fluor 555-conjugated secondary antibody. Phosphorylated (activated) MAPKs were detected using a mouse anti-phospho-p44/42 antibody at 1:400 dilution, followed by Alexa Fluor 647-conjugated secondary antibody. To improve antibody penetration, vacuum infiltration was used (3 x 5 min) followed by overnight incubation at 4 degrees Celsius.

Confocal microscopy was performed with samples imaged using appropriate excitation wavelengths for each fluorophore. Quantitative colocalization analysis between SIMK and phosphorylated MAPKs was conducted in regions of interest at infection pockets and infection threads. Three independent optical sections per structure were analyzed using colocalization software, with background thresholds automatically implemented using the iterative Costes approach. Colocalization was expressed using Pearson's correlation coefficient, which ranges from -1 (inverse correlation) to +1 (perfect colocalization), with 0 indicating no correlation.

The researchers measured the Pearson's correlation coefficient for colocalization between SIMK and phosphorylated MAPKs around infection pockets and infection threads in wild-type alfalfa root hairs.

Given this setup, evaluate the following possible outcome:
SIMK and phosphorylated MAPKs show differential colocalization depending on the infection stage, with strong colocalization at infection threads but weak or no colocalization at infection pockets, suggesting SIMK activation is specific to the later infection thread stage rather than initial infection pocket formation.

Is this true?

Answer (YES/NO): NO